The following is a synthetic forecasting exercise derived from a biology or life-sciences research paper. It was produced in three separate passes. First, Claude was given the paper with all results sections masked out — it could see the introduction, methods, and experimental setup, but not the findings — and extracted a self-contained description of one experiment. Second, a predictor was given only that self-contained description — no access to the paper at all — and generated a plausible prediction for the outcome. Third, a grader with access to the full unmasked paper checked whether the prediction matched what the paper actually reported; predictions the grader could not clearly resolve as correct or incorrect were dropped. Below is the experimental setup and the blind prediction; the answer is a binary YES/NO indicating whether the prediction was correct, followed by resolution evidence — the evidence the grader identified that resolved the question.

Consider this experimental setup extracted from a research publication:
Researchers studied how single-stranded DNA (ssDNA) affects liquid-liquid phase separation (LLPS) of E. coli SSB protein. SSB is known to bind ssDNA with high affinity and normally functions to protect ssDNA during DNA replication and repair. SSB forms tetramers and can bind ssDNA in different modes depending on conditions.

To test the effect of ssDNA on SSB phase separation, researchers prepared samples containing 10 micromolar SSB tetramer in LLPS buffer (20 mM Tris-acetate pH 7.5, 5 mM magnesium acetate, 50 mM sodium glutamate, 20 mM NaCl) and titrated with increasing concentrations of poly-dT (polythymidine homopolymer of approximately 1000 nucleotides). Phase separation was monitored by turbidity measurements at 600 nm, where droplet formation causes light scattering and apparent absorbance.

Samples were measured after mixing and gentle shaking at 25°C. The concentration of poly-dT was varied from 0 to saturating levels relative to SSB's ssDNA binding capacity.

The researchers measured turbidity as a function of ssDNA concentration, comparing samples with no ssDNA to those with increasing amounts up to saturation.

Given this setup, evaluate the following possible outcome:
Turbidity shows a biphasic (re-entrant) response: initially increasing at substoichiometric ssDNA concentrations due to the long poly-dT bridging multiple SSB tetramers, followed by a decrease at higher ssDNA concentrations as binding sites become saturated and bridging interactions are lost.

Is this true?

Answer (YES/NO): NO